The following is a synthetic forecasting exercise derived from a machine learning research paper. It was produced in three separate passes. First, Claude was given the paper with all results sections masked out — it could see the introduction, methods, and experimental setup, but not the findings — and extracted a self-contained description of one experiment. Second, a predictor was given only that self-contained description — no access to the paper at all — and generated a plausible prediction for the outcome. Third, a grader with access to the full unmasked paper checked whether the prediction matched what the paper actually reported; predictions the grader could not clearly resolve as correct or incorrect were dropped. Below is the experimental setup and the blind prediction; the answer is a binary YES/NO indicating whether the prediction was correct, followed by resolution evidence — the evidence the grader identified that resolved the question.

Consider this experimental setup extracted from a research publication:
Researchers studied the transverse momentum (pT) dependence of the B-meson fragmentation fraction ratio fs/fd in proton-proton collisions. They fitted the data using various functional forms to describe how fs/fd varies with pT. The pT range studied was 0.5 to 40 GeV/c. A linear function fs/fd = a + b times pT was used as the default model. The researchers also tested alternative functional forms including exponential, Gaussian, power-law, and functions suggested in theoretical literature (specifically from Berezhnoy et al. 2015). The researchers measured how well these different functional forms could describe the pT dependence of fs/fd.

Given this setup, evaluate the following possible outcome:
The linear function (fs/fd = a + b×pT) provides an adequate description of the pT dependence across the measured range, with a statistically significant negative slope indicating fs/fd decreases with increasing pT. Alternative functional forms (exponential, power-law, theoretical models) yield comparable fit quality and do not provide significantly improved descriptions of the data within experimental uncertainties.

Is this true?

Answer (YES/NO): NO